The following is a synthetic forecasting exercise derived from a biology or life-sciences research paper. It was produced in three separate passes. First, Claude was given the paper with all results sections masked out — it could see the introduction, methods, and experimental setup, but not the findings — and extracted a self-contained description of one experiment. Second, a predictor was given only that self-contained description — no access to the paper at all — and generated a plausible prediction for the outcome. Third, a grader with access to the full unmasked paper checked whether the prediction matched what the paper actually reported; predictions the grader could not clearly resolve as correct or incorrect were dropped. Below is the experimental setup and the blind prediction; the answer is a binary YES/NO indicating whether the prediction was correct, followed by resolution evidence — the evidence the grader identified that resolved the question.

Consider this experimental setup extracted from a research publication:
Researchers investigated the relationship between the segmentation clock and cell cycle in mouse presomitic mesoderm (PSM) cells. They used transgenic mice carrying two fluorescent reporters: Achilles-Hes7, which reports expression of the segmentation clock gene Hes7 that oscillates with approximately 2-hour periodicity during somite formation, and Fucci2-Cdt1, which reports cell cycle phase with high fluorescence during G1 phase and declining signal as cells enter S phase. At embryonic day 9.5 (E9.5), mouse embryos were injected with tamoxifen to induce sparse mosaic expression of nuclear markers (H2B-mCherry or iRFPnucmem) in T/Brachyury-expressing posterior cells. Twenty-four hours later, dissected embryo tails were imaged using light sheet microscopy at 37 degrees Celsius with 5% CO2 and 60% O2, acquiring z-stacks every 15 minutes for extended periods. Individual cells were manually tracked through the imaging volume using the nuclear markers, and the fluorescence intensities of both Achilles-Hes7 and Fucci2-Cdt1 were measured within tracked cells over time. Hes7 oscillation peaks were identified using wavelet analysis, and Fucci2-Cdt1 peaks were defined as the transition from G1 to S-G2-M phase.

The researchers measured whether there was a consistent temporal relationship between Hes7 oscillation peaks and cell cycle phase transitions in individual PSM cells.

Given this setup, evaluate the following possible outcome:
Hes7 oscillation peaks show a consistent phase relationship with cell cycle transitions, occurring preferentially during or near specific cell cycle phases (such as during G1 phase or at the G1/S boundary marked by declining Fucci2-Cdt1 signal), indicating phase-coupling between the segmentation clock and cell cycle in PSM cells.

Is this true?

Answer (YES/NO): YES